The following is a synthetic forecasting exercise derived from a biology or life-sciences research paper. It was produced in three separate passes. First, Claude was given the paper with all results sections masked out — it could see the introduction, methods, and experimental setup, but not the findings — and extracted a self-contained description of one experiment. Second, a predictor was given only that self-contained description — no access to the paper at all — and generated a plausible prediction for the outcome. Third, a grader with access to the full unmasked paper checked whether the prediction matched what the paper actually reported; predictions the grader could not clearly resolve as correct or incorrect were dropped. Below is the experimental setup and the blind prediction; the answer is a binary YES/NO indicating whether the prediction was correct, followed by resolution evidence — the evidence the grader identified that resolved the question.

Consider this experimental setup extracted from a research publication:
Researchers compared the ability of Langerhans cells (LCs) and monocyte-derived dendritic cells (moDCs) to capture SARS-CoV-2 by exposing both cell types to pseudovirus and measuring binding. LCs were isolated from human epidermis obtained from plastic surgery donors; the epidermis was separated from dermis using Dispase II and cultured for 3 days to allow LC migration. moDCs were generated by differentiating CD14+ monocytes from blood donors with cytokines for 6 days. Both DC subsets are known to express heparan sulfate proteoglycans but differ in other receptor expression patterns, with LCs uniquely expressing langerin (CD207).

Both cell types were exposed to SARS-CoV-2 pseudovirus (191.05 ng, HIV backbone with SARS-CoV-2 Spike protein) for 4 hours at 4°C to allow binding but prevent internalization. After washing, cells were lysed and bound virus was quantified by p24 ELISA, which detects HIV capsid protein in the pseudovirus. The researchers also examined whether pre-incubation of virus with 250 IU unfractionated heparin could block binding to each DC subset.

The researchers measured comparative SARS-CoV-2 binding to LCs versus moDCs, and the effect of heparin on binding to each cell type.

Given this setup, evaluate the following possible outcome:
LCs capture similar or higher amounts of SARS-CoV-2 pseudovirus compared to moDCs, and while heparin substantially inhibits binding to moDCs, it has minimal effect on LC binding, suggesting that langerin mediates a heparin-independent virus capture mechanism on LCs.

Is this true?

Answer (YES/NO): NO